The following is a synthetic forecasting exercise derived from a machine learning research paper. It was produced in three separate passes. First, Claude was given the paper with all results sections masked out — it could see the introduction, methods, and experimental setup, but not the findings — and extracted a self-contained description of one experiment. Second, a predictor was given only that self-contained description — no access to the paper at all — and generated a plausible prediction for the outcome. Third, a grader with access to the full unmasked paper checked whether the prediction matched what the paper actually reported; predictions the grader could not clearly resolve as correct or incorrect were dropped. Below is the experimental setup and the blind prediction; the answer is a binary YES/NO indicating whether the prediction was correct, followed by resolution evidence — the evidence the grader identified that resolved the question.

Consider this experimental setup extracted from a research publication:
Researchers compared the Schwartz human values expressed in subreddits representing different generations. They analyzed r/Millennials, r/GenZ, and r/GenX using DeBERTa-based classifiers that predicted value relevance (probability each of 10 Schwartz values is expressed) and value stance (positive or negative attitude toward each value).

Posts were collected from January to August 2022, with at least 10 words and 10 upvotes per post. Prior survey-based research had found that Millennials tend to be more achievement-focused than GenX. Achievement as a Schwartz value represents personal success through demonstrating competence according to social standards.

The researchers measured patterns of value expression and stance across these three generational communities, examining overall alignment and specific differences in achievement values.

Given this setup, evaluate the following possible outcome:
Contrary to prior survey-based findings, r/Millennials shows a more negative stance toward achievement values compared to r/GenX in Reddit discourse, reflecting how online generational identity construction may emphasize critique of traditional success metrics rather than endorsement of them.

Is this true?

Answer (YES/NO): YES